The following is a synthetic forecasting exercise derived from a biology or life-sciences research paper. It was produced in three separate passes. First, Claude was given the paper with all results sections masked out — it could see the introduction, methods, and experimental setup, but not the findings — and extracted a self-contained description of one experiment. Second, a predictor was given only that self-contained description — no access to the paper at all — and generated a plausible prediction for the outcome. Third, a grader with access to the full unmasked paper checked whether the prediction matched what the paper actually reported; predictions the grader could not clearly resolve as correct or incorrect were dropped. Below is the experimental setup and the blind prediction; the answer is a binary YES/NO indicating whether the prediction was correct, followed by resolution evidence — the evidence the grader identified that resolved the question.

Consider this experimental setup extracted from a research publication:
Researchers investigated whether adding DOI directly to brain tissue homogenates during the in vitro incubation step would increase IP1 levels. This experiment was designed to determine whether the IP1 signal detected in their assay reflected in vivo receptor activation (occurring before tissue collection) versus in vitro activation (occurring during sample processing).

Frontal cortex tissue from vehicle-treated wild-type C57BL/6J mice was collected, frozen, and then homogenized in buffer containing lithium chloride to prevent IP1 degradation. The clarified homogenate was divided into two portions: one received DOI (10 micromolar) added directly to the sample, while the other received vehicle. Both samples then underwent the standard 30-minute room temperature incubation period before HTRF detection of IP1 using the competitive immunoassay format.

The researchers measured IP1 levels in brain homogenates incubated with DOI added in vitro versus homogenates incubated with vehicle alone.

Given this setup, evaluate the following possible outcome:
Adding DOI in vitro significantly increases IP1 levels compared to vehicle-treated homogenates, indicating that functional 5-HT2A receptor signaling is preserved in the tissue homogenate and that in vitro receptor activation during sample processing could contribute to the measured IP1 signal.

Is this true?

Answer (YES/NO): NO